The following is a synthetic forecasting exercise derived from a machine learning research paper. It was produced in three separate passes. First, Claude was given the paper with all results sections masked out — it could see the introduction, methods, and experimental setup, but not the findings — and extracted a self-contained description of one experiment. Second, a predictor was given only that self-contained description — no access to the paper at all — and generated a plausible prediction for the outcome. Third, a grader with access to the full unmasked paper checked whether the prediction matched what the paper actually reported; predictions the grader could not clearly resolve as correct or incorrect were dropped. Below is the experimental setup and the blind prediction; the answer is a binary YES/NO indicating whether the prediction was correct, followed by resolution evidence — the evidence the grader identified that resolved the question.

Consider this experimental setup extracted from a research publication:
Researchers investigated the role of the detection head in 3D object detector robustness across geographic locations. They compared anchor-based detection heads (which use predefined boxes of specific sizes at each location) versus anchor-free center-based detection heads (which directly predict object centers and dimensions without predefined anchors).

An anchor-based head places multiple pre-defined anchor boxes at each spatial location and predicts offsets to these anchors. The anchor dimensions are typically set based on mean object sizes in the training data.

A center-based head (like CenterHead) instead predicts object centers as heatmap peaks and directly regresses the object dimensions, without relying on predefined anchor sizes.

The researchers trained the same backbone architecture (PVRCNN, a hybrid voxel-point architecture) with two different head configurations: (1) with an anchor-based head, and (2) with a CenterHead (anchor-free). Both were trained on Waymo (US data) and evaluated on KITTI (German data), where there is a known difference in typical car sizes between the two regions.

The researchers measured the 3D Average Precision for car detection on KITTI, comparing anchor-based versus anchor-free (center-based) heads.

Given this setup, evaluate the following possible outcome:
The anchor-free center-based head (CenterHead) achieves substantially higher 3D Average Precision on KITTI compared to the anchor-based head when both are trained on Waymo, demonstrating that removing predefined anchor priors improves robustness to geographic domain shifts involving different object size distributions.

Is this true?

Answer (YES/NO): NO